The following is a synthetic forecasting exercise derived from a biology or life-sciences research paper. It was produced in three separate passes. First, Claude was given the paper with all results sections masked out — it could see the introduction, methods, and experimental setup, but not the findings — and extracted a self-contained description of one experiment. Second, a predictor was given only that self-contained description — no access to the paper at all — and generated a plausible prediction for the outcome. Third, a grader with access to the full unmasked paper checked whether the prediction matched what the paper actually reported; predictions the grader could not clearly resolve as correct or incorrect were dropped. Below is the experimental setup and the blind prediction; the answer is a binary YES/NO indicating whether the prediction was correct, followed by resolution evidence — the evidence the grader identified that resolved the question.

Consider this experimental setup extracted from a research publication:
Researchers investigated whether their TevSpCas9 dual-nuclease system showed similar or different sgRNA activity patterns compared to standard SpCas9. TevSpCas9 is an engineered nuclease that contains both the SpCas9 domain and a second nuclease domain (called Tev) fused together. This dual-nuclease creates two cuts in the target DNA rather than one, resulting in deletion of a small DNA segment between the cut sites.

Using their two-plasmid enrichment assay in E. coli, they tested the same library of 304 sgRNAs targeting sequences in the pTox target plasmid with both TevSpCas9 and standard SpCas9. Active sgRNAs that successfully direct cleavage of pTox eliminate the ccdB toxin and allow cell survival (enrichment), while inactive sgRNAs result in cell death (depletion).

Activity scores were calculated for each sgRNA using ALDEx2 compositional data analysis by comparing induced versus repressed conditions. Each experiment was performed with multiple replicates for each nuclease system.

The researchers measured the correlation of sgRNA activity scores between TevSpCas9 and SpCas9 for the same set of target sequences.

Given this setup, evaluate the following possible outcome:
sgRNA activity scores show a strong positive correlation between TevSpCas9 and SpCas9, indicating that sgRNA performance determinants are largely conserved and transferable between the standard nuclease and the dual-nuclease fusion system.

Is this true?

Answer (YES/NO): YES